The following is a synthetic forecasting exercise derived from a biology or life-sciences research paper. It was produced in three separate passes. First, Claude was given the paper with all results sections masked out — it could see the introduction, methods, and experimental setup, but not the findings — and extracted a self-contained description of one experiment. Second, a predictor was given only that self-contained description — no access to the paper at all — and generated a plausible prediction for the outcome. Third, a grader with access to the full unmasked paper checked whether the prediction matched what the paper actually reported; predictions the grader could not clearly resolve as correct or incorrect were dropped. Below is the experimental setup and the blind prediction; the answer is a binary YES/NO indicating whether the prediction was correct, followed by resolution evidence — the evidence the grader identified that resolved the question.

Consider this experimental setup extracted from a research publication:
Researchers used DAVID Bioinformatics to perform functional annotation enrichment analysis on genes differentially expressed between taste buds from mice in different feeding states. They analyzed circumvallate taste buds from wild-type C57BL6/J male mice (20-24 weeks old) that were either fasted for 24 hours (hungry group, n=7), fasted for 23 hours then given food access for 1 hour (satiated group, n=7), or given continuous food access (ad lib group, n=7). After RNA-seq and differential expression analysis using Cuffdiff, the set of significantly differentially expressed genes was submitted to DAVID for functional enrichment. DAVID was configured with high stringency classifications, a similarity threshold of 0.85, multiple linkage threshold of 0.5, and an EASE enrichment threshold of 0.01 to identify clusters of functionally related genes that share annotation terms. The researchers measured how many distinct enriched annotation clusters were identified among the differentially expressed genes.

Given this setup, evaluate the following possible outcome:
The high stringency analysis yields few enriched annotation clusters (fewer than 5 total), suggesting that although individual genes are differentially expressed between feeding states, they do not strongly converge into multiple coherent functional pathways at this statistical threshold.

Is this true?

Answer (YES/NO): NO